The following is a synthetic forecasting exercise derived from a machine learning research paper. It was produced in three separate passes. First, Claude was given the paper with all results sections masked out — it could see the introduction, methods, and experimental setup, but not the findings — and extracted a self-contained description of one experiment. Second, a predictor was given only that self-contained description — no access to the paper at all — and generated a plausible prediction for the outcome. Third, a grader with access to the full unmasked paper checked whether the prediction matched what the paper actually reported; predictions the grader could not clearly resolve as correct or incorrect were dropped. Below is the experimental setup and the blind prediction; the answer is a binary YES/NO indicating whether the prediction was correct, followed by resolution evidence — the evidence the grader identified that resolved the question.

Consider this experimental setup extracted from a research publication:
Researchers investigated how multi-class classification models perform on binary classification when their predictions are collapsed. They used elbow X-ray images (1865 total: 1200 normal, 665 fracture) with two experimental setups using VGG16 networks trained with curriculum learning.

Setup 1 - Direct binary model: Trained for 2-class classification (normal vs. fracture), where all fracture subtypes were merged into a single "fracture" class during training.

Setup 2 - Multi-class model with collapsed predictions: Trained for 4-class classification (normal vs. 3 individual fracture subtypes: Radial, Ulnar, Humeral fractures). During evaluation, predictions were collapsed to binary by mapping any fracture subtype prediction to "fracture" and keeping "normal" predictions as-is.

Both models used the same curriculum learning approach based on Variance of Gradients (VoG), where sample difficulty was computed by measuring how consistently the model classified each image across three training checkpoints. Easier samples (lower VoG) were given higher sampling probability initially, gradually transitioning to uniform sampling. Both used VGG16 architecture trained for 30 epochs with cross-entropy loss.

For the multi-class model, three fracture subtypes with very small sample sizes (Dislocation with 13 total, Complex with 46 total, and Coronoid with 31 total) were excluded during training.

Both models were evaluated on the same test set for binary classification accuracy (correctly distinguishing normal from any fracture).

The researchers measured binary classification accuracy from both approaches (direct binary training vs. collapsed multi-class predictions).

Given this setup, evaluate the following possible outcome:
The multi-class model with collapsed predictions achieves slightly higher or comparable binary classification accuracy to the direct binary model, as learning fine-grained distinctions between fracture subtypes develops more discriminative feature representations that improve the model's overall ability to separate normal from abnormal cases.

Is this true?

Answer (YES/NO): YES